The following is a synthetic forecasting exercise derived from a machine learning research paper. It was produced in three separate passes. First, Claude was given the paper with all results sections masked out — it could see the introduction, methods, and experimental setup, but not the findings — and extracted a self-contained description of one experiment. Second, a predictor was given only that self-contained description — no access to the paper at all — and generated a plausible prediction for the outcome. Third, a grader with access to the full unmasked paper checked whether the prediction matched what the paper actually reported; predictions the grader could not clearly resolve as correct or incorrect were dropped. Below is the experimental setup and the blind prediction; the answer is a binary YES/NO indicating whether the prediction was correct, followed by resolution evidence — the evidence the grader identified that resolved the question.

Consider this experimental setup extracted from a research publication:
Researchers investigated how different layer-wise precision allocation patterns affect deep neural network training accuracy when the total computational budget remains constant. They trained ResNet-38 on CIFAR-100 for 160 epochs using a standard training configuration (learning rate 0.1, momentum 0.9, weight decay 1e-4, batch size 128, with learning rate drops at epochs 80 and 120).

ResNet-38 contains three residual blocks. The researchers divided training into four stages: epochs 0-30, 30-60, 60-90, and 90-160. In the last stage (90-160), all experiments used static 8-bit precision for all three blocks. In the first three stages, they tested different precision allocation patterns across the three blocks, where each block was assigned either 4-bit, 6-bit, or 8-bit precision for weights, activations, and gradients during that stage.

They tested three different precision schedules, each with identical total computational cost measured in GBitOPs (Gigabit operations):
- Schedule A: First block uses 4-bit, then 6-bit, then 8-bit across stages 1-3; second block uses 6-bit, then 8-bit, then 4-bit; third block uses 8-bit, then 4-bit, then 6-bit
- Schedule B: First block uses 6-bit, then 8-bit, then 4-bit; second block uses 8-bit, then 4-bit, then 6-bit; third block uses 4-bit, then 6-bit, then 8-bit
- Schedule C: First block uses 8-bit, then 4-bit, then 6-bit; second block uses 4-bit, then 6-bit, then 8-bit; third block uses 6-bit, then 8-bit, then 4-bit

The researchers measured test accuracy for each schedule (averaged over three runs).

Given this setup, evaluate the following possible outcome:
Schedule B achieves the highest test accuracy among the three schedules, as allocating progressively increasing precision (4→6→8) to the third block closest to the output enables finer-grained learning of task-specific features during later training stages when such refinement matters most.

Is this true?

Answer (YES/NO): YES